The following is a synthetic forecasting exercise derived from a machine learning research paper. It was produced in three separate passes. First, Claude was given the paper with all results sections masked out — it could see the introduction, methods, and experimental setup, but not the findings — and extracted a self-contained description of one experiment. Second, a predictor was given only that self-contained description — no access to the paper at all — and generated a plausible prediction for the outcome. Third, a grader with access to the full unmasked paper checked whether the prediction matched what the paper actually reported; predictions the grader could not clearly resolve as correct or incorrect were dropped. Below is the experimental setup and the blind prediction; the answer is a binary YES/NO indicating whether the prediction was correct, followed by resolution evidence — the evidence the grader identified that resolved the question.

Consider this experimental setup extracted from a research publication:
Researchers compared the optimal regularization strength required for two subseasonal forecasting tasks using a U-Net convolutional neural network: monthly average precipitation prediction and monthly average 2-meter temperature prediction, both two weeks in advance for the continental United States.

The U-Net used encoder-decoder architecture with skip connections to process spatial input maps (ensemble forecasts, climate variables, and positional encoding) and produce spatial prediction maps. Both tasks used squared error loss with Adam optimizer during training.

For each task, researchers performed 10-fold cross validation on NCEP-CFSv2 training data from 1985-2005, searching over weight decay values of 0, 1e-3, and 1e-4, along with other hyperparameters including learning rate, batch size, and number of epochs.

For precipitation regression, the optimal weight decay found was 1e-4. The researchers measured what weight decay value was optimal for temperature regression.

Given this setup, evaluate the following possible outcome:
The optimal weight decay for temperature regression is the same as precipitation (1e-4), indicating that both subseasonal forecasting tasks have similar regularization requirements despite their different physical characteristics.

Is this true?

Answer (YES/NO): NO